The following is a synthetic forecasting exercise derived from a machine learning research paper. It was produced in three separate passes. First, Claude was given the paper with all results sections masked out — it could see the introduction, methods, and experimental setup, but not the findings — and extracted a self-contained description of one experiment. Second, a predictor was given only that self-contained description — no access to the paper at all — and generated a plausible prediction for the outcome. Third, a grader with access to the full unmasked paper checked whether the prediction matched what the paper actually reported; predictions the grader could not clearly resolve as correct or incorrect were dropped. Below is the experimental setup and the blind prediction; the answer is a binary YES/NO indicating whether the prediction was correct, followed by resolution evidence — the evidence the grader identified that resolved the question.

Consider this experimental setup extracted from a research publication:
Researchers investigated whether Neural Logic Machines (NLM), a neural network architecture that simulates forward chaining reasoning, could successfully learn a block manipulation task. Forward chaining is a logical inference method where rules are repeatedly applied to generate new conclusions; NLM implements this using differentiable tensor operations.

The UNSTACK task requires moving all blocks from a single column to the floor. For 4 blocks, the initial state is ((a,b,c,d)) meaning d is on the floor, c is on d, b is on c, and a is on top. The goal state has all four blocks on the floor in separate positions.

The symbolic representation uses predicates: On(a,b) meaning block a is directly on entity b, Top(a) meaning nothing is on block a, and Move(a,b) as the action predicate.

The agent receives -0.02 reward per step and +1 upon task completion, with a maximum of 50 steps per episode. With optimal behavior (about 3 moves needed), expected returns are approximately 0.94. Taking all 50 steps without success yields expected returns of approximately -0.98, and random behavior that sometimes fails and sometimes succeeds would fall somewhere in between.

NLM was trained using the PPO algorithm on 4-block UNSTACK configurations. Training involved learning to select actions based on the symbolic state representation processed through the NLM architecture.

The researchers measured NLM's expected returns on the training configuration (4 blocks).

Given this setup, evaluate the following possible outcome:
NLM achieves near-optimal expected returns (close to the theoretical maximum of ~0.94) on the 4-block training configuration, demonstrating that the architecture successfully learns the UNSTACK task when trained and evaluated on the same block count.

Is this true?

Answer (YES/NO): NO